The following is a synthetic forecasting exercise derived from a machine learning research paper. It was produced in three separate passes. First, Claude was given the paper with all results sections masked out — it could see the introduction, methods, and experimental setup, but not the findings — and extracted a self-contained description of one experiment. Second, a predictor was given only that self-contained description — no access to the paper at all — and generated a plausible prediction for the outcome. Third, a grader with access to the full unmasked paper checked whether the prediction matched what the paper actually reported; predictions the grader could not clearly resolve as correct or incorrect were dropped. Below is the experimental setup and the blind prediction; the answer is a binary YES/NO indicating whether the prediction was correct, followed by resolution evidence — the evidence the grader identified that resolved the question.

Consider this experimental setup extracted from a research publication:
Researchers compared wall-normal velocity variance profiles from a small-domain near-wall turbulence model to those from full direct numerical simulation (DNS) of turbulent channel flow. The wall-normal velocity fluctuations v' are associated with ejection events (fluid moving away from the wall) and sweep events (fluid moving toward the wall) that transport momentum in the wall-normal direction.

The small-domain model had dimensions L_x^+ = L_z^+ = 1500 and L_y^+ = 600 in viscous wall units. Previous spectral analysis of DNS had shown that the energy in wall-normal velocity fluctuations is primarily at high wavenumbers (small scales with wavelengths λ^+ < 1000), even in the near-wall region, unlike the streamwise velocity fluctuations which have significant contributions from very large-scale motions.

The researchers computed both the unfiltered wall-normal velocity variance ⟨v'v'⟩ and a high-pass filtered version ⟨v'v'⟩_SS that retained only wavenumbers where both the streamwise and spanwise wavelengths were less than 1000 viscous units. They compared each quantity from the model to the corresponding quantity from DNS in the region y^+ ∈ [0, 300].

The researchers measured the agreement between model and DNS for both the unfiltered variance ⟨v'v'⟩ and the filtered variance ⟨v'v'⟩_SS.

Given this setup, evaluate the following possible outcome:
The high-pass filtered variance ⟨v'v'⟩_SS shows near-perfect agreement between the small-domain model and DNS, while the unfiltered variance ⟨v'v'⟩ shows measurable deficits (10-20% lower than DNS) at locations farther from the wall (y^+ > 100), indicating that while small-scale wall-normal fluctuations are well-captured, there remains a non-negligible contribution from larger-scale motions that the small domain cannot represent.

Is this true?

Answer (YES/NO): NO